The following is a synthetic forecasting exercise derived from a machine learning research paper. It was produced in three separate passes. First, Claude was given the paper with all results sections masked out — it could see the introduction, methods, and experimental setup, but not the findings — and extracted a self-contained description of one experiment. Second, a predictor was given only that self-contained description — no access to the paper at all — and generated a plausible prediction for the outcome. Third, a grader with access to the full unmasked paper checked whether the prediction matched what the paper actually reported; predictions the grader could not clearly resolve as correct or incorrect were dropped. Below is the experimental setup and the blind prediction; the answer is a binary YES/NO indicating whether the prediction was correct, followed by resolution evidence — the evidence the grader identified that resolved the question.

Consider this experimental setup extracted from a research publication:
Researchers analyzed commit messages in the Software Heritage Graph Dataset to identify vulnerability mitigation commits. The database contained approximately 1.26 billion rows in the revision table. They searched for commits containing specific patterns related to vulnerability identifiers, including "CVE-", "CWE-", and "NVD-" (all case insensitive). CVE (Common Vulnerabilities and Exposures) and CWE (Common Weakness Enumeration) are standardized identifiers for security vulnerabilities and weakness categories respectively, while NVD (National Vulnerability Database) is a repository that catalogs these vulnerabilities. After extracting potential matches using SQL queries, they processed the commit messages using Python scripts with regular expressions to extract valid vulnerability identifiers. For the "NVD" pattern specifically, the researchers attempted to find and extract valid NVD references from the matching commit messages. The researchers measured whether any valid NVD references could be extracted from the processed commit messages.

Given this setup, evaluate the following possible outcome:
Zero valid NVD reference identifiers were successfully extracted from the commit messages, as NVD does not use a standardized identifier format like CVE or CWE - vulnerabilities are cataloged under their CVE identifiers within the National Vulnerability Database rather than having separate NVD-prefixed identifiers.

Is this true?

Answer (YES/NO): YES